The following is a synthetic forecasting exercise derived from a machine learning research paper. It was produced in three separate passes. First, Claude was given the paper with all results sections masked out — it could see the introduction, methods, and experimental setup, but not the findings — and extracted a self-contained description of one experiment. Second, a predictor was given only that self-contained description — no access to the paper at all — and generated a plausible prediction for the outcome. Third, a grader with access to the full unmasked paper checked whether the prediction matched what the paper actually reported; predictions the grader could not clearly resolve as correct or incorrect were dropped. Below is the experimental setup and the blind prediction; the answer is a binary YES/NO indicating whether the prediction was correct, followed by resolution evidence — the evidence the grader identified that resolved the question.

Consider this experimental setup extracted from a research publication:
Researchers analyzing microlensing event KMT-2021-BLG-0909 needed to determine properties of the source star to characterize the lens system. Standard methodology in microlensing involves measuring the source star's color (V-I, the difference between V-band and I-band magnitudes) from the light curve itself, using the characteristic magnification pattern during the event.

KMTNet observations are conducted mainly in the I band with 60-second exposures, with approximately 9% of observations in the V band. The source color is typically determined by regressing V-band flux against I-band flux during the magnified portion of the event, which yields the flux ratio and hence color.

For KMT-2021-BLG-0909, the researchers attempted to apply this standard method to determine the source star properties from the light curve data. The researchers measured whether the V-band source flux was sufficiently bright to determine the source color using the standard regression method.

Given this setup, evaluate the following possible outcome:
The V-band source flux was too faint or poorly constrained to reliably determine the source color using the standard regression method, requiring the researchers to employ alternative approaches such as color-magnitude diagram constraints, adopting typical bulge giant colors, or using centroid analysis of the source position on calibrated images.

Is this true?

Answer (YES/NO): YES